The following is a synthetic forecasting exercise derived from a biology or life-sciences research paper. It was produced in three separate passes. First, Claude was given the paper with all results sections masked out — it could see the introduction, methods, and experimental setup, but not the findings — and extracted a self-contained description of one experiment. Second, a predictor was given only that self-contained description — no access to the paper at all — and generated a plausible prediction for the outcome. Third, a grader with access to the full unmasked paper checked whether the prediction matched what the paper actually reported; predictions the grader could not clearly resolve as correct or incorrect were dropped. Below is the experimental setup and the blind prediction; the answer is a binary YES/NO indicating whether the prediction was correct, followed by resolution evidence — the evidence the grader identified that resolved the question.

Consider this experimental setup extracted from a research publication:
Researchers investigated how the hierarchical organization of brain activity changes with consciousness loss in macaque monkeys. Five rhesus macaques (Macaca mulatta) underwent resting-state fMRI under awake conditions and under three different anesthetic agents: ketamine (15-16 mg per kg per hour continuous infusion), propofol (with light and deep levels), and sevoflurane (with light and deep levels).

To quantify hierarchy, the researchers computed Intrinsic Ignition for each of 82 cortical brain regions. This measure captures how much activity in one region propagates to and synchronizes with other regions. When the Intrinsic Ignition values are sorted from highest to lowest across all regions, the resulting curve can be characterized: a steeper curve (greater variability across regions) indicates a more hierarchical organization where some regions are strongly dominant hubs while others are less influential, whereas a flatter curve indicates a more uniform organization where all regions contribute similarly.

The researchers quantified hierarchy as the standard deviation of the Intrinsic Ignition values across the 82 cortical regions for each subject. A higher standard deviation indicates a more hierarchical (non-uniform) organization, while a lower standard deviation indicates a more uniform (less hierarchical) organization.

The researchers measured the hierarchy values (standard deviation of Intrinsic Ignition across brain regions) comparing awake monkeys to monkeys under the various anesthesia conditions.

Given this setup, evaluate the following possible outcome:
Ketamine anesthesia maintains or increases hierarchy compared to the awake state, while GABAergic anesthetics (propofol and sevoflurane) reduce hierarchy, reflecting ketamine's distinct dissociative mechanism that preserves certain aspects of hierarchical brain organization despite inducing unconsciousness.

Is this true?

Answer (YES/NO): NO